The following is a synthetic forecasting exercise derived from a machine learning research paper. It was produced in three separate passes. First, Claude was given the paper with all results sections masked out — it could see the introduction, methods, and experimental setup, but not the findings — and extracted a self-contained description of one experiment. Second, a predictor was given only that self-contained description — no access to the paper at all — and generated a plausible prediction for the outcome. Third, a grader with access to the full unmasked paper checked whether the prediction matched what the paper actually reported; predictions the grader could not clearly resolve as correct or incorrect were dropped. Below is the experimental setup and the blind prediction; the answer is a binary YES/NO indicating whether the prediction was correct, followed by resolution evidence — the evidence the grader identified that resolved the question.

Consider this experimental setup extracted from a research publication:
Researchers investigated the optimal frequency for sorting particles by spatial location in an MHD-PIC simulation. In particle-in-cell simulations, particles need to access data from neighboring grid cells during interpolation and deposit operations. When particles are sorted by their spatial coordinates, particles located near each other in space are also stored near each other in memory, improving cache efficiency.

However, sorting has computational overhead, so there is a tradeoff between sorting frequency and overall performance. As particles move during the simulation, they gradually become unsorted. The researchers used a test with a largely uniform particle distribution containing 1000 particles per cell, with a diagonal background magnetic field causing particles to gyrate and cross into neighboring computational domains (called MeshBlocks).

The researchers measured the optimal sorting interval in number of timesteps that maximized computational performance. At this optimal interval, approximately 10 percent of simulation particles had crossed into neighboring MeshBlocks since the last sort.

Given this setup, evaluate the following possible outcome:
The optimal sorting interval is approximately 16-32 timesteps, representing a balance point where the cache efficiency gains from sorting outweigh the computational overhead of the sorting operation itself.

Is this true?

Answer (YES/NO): NO